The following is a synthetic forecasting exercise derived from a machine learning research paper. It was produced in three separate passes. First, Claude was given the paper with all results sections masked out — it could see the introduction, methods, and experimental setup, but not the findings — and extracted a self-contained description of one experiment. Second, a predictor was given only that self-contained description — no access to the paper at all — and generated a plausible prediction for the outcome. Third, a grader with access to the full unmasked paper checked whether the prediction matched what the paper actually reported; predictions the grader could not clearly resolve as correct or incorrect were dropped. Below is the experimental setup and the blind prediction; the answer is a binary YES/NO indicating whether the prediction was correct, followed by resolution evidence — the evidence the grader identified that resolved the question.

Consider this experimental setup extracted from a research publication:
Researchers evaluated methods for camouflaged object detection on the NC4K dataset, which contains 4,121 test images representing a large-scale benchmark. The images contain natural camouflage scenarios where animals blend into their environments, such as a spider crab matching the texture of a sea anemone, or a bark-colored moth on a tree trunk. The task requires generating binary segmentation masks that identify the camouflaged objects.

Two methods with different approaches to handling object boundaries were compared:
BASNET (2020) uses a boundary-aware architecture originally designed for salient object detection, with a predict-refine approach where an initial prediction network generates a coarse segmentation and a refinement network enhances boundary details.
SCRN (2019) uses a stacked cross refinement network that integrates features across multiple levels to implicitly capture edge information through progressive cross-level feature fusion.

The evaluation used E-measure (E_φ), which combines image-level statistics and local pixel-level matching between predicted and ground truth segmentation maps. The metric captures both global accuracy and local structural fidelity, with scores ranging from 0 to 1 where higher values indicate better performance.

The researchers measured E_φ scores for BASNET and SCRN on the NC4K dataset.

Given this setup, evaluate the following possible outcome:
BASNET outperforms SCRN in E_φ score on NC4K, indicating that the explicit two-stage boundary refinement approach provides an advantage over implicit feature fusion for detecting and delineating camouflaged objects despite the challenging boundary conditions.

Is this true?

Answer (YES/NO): YES